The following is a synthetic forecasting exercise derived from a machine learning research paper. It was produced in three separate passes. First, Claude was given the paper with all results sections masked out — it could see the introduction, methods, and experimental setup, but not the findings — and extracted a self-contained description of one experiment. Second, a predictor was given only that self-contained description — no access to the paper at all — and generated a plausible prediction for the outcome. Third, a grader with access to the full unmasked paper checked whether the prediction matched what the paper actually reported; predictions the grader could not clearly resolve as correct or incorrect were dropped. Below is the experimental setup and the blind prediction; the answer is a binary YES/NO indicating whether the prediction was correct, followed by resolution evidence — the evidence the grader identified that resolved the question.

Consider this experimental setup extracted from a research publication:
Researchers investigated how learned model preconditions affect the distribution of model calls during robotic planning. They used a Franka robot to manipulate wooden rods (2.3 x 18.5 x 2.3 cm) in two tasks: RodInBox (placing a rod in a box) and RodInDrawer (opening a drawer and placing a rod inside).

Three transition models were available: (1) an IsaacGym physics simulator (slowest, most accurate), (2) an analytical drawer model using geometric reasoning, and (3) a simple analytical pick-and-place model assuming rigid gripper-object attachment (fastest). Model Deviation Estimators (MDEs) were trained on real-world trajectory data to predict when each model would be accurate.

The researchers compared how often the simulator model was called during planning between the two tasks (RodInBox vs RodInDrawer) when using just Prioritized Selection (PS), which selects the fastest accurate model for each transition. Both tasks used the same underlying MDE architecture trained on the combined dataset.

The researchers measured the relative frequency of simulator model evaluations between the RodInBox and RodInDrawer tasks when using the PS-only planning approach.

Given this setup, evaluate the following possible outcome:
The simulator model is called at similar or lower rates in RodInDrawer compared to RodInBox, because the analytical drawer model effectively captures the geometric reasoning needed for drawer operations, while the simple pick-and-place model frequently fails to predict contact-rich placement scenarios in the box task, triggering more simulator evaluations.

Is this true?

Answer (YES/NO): NO